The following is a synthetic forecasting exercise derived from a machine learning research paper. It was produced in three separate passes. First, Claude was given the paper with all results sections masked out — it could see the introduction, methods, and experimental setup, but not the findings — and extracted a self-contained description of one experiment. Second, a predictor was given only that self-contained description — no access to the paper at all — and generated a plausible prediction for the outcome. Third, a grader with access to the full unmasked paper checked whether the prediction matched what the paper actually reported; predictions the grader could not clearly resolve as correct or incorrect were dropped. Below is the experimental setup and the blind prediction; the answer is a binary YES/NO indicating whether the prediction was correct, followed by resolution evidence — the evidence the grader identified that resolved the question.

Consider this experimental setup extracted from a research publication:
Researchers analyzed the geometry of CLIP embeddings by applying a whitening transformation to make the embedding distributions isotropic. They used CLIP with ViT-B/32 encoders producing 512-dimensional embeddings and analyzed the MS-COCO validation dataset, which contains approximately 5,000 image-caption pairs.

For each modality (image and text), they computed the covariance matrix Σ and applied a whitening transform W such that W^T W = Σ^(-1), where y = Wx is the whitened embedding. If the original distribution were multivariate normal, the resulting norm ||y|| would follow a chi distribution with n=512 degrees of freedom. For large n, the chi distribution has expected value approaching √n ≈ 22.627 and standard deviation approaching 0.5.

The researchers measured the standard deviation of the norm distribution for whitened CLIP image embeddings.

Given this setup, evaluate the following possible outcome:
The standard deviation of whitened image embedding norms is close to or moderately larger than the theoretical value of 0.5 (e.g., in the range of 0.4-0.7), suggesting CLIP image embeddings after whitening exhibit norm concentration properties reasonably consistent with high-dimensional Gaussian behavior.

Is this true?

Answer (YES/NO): NO